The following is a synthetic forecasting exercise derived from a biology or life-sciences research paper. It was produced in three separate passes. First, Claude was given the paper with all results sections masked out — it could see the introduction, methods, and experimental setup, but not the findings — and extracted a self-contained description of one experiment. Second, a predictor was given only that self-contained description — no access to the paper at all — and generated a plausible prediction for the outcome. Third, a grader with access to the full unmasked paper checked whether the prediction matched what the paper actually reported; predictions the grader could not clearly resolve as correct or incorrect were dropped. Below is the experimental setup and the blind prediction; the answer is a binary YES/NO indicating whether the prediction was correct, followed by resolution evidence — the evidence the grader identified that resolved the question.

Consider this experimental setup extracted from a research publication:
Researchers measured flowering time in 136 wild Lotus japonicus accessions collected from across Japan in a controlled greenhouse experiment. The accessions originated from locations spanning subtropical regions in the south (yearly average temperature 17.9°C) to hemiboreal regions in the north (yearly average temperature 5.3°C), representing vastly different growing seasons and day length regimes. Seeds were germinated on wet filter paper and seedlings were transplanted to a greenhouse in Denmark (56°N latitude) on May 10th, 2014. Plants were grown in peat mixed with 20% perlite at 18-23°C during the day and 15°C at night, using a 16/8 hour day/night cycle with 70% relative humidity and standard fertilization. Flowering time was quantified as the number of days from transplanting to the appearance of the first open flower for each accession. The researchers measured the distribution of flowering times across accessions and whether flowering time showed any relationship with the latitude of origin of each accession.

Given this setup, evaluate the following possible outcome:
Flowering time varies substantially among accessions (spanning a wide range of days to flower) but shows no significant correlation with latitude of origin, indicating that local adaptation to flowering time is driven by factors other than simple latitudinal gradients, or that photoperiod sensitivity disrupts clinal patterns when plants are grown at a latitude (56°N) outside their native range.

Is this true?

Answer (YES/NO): YES